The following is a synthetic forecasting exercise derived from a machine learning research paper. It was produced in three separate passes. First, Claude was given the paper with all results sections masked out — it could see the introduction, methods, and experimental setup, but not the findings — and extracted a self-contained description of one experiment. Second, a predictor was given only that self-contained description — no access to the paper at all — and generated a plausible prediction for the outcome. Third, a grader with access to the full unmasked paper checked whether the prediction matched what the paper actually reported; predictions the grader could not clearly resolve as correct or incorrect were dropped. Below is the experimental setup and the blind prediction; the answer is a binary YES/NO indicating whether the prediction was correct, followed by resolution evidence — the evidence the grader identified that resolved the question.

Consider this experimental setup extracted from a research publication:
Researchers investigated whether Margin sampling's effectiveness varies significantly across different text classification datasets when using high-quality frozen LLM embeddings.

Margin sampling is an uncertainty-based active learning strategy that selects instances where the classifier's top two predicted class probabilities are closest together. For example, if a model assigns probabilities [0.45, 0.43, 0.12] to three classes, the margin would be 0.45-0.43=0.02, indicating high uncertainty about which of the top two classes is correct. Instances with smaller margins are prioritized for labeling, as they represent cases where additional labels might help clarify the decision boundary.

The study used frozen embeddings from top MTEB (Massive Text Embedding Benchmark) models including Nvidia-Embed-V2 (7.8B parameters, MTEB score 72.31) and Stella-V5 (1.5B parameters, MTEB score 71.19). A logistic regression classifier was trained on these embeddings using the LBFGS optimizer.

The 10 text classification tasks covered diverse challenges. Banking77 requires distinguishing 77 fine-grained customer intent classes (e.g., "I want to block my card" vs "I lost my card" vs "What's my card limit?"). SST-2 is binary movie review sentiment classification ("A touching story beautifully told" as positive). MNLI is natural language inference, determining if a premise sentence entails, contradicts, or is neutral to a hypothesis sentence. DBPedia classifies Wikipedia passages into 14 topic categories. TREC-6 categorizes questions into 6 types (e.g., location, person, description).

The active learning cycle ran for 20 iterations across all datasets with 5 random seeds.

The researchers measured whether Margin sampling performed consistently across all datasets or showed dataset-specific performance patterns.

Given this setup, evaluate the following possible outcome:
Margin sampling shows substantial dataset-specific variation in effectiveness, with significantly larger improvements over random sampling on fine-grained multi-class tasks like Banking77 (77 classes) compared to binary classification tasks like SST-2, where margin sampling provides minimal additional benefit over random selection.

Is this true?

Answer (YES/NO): NO